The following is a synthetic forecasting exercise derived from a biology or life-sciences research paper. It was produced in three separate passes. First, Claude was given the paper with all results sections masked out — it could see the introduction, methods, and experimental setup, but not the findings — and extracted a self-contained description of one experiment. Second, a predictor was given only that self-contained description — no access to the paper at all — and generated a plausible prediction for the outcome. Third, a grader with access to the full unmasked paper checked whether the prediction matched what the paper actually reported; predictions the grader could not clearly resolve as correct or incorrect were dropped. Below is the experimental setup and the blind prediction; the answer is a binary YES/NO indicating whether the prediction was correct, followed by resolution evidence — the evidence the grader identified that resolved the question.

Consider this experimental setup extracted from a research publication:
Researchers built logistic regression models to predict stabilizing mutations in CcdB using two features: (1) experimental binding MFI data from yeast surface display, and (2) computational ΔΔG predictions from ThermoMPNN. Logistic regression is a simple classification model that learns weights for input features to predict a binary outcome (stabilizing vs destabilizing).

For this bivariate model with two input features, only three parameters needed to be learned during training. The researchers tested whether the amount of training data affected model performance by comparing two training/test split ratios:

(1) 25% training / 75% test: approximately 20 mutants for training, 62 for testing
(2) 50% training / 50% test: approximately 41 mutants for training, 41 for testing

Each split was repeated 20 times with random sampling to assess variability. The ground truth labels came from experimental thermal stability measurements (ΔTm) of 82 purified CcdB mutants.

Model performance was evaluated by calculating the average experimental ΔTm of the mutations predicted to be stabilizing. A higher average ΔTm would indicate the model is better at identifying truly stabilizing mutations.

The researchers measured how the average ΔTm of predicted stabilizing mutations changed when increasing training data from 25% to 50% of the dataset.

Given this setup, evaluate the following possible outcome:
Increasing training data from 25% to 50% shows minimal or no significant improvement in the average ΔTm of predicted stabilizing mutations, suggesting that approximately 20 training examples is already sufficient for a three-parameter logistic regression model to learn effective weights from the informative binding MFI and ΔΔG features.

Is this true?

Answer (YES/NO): YES